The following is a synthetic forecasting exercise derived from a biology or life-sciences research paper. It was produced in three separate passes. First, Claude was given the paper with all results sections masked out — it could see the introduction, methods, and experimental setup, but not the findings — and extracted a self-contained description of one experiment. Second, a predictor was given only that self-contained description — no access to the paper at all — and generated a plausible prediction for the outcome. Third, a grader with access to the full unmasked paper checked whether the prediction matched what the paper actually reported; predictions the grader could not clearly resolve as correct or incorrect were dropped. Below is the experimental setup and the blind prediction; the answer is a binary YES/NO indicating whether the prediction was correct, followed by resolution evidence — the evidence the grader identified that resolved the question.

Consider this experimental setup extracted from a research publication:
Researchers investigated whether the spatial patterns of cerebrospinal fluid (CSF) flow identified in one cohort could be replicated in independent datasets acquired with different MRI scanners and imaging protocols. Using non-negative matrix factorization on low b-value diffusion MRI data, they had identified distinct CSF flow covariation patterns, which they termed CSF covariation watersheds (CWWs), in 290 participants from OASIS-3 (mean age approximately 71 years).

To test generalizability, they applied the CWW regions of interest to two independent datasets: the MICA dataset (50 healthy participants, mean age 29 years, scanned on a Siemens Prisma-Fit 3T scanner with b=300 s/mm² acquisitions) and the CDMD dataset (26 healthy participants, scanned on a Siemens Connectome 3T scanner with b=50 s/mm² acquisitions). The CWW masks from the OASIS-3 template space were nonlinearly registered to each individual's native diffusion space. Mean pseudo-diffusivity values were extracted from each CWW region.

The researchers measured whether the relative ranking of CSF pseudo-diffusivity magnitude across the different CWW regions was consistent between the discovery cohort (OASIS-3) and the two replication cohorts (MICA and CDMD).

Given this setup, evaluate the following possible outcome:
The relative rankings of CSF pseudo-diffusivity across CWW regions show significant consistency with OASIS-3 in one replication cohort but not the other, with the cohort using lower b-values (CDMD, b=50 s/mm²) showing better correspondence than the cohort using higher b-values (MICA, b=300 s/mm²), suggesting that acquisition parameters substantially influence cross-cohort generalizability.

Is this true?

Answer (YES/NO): NO